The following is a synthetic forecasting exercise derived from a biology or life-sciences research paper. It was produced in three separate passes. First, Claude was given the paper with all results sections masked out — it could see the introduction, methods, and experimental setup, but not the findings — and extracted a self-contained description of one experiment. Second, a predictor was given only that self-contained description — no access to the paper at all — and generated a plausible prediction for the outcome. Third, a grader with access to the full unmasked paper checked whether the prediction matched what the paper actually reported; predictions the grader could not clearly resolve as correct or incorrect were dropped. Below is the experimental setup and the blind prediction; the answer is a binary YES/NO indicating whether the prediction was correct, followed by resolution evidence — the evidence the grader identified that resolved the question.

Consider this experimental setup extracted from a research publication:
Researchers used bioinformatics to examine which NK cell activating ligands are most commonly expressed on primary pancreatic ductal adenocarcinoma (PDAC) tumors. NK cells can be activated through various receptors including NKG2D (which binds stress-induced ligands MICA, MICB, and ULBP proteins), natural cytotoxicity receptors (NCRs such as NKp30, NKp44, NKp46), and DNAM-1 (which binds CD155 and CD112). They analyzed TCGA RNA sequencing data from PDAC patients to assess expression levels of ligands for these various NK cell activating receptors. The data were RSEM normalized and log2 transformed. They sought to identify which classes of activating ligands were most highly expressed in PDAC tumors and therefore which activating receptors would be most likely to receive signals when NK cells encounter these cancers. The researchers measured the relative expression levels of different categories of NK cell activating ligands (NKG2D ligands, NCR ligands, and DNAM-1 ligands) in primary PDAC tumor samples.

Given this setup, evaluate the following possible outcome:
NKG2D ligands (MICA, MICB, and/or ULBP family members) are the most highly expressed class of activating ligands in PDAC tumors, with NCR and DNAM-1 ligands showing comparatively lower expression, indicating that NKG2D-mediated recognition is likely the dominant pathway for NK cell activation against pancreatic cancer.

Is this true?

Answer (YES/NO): NO